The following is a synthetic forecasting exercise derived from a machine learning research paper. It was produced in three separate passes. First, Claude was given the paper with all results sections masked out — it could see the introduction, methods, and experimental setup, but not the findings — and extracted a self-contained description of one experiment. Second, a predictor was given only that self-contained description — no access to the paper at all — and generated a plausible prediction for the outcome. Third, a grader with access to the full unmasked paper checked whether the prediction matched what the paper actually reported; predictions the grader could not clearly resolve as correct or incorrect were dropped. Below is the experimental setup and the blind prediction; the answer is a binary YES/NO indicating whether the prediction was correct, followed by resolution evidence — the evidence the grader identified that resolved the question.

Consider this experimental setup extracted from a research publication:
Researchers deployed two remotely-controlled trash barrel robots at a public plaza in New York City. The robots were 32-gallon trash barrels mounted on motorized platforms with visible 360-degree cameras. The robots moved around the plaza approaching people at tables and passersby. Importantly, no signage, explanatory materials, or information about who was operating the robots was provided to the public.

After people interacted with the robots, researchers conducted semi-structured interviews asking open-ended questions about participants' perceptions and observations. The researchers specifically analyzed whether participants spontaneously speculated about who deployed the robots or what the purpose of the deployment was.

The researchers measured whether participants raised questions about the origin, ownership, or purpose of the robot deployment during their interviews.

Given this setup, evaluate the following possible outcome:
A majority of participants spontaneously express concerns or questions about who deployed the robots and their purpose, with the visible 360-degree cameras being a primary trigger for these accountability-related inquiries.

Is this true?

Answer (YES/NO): NO